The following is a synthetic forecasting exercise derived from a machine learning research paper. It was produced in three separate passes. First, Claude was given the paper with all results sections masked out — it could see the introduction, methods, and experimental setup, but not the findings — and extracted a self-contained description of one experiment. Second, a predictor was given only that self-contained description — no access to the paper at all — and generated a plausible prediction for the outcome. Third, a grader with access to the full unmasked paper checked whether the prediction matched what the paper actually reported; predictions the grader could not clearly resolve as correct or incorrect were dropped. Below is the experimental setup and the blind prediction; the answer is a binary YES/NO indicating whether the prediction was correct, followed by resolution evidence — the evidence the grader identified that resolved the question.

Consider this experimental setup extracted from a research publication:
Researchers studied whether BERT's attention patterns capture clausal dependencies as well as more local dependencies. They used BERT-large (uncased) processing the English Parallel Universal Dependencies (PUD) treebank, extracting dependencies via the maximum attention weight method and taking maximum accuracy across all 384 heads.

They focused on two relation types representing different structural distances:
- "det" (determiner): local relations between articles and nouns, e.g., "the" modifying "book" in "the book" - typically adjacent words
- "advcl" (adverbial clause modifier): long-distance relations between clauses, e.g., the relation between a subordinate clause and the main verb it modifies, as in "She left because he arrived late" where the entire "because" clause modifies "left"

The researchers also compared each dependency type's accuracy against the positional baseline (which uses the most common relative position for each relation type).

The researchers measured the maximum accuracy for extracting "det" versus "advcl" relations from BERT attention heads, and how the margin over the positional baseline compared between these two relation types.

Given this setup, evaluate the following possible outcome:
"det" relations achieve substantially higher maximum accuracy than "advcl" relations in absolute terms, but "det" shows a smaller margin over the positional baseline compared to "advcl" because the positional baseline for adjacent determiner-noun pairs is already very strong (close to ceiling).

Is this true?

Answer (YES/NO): NO